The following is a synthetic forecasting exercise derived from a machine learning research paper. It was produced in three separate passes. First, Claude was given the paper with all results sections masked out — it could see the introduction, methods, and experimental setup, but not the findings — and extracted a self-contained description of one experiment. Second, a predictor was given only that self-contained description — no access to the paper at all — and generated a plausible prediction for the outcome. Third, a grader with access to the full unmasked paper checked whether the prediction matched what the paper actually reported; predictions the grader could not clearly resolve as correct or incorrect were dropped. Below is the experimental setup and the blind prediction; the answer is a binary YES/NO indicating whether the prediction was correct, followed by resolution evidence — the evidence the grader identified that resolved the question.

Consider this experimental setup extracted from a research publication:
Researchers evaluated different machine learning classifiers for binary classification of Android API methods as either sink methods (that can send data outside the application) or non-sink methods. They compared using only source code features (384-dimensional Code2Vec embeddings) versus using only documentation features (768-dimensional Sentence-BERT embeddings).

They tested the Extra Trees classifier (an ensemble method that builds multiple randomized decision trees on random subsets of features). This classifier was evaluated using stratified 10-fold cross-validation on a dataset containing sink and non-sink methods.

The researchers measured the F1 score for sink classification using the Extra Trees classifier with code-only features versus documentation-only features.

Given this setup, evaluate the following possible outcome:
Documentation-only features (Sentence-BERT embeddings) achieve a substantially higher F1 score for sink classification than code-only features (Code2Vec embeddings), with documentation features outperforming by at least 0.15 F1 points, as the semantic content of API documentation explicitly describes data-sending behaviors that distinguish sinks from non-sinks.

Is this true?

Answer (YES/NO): NO